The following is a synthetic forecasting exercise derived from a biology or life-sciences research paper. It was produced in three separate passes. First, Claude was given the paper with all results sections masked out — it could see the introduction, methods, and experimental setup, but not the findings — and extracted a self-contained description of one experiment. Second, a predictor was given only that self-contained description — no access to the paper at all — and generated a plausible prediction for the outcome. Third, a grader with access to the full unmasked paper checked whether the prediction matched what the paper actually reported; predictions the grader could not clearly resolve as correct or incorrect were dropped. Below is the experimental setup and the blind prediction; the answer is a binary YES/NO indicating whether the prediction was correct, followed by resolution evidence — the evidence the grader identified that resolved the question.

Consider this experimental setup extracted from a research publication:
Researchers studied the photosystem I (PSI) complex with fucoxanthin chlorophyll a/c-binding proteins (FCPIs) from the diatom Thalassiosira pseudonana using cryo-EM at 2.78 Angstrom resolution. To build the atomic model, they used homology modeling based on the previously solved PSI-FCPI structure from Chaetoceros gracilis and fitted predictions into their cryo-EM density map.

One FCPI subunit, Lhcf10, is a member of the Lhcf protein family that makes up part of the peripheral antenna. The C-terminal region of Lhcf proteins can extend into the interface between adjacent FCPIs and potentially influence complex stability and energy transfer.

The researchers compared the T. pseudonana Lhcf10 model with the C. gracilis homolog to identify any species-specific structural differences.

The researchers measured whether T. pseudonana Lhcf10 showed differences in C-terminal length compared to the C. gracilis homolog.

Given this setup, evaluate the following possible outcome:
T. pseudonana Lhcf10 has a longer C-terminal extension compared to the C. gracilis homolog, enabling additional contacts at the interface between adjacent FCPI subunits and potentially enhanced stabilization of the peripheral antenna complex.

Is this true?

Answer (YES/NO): YES